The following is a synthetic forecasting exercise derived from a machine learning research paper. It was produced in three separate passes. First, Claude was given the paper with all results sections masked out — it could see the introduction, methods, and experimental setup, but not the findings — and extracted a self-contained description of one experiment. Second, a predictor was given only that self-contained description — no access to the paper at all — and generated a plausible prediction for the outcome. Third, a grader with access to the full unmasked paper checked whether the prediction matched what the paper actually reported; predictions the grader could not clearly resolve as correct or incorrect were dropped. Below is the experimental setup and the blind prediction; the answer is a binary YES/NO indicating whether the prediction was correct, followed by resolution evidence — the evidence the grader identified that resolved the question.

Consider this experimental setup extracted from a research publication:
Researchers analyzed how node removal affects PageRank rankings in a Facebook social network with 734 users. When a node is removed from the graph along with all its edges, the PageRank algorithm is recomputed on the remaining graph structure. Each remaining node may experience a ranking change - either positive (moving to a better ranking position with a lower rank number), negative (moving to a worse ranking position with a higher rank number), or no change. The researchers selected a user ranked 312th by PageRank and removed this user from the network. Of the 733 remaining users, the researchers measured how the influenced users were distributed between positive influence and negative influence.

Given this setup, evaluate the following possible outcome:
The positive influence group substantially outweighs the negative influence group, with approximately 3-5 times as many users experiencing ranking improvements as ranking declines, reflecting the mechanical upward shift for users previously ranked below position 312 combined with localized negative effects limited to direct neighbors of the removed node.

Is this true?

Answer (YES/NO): YES